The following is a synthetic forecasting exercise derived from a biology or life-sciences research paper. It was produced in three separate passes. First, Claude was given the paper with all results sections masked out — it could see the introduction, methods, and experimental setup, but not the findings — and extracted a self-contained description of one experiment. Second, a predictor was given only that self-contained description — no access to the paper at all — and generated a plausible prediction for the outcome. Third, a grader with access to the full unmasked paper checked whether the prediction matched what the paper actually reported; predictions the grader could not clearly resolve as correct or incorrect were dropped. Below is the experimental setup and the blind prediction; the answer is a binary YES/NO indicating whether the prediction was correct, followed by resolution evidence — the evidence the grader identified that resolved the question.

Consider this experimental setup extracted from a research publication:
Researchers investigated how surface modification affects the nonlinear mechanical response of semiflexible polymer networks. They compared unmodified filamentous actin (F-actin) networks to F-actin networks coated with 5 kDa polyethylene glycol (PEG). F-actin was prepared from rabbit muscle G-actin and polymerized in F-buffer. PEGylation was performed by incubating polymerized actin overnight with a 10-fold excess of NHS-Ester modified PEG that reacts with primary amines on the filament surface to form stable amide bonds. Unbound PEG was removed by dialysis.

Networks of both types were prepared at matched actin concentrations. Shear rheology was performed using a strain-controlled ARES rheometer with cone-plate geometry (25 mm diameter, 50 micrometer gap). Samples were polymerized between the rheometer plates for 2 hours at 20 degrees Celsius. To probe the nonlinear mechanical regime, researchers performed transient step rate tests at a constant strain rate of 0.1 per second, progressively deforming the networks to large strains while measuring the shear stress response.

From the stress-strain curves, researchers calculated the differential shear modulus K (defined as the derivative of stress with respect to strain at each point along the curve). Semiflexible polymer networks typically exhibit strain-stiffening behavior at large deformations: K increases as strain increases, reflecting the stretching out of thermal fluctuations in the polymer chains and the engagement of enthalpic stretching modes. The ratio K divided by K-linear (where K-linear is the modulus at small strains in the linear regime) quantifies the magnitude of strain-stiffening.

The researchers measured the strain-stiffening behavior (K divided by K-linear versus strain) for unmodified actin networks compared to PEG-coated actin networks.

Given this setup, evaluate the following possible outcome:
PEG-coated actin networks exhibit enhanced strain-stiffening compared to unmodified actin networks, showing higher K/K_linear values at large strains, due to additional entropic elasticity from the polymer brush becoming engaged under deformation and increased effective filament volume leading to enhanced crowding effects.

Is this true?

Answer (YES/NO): NO